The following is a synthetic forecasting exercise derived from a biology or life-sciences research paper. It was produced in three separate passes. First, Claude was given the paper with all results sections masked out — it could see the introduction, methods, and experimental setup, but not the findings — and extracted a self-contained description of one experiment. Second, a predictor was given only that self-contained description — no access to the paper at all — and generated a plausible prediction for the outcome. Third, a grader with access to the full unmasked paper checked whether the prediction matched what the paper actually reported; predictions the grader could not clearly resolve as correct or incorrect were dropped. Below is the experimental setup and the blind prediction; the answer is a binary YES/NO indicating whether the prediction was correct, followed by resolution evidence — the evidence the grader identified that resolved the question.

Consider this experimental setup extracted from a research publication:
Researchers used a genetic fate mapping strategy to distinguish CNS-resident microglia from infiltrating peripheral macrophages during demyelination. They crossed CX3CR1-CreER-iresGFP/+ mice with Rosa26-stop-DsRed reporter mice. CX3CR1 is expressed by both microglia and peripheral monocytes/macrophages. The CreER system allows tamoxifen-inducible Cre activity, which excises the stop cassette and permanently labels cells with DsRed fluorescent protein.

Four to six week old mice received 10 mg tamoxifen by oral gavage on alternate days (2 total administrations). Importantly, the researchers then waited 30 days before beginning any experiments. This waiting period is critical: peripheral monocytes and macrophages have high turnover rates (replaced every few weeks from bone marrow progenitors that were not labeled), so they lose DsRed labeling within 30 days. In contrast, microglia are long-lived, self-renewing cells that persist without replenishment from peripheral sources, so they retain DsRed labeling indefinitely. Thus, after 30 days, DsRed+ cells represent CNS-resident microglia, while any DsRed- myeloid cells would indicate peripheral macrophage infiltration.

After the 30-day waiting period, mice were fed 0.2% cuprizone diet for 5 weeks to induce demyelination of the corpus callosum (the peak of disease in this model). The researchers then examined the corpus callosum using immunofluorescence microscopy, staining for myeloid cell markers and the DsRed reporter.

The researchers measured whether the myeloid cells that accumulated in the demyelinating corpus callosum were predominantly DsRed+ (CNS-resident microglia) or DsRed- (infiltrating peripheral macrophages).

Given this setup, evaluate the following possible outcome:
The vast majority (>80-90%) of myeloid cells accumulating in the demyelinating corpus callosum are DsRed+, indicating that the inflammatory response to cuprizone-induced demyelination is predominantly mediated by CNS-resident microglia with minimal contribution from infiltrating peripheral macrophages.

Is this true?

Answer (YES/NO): YES